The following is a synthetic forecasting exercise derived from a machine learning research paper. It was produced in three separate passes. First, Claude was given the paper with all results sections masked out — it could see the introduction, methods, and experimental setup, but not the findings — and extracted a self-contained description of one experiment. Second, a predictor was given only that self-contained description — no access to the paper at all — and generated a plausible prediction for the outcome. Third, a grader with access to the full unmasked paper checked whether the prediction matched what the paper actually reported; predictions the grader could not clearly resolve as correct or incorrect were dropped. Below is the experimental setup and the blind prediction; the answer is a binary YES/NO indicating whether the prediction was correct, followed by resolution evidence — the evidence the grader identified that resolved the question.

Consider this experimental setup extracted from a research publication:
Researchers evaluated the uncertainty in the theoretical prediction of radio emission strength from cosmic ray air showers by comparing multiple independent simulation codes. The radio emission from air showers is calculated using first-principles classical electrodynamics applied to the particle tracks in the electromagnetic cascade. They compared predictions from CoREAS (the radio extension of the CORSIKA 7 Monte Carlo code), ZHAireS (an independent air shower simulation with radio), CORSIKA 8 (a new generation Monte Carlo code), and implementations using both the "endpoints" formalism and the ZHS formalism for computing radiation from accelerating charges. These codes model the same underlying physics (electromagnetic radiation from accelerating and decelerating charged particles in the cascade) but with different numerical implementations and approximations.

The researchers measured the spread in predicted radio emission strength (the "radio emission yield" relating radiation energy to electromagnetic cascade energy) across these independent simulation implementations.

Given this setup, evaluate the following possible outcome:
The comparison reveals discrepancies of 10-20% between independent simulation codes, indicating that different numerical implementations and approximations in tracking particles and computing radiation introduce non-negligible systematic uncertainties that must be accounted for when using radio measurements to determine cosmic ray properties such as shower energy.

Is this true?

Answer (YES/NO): NO